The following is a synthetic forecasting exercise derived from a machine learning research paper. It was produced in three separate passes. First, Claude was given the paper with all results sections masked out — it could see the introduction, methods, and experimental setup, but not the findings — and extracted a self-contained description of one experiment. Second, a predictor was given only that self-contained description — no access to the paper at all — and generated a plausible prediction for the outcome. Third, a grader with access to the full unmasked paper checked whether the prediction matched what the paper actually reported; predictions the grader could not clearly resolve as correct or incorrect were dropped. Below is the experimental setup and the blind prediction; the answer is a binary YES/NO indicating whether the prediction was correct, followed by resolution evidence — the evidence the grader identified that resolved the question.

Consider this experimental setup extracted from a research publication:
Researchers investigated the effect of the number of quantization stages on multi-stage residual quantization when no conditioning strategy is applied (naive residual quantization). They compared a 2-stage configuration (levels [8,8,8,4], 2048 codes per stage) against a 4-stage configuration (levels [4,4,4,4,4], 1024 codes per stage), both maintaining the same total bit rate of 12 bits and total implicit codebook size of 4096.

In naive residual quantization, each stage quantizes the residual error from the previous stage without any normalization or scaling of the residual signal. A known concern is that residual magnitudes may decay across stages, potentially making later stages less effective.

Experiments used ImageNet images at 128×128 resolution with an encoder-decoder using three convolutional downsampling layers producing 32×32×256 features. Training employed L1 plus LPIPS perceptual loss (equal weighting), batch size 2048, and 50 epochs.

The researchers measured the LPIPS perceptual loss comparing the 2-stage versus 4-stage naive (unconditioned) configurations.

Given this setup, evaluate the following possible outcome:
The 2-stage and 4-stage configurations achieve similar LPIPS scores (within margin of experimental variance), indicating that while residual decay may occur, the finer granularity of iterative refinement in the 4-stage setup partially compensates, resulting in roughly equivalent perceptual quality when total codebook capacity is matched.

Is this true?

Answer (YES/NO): NO